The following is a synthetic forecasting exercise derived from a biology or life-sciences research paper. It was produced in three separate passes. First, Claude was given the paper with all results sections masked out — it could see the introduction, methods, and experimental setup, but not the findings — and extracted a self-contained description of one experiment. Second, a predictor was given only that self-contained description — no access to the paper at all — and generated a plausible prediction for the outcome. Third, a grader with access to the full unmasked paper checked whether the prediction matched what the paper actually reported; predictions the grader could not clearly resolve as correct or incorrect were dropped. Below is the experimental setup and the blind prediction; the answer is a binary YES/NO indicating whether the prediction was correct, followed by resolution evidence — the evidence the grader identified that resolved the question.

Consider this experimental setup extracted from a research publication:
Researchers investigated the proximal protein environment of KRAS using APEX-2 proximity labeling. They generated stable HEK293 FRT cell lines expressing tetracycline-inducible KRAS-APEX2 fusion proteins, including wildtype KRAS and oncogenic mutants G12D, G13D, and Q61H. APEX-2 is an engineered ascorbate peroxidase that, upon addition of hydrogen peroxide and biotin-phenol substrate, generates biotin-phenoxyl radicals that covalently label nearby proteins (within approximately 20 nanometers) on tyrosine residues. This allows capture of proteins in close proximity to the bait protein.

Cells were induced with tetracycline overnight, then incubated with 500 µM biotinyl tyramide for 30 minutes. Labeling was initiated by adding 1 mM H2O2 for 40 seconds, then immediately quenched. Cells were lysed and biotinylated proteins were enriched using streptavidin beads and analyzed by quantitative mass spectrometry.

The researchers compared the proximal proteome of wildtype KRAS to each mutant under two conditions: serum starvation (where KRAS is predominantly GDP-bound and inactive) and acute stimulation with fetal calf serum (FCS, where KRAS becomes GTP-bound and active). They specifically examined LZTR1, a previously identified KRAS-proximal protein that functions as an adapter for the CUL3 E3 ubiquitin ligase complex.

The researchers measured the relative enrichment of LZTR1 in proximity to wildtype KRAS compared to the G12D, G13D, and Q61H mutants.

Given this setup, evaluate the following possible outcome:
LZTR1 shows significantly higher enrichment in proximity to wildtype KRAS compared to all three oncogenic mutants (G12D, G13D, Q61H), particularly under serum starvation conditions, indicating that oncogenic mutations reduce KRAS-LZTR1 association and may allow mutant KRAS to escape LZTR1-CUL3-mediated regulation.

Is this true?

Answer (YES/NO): NO